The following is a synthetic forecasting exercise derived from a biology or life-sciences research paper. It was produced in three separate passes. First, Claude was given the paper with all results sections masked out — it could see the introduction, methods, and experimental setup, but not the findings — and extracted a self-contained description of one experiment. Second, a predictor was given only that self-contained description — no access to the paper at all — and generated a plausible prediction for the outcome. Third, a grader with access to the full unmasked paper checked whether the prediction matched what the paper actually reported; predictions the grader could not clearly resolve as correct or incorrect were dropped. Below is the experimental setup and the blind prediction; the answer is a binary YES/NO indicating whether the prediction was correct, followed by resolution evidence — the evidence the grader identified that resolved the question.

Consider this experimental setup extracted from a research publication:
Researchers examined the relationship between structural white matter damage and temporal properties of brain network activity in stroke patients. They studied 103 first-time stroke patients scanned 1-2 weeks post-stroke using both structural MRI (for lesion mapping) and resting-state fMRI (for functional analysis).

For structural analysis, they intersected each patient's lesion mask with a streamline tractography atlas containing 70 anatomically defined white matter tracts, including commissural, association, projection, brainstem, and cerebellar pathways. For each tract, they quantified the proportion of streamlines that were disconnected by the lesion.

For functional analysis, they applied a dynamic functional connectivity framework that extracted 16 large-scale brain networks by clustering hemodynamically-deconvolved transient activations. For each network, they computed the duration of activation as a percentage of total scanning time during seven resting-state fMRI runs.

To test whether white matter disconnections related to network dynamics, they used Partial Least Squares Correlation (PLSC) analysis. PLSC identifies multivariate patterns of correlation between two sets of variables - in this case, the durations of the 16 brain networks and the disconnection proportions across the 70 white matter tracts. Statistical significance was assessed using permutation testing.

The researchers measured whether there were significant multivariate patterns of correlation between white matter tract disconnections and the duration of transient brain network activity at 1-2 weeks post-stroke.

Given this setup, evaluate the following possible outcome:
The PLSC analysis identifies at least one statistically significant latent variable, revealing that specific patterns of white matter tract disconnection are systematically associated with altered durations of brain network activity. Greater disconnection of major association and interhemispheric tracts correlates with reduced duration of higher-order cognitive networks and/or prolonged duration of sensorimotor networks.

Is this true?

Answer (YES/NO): NO